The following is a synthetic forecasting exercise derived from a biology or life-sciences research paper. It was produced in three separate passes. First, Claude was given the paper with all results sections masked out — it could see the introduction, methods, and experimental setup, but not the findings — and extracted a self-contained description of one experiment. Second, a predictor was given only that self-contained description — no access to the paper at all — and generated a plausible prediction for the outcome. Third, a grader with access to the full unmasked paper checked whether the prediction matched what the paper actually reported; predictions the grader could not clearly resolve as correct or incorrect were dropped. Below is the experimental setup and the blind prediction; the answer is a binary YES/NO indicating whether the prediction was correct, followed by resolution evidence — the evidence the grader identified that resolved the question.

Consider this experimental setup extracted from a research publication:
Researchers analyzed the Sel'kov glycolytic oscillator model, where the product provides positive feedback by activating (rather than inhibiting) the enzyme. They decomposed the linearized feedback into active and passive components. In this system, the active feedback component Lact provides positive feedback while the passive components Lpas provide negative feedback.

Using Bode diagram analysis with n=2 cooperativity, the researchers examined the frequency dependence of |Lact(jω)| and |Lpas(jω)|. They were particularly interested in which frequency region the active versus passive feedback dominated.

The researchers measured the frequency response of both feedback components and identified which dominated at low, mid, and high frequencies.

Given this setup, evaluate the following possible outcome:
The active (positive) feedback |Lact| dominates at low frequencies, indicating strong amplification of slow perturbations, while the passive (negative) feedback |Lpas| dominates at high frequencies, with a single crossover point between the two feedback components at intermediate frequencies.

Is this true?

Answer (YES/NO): NO